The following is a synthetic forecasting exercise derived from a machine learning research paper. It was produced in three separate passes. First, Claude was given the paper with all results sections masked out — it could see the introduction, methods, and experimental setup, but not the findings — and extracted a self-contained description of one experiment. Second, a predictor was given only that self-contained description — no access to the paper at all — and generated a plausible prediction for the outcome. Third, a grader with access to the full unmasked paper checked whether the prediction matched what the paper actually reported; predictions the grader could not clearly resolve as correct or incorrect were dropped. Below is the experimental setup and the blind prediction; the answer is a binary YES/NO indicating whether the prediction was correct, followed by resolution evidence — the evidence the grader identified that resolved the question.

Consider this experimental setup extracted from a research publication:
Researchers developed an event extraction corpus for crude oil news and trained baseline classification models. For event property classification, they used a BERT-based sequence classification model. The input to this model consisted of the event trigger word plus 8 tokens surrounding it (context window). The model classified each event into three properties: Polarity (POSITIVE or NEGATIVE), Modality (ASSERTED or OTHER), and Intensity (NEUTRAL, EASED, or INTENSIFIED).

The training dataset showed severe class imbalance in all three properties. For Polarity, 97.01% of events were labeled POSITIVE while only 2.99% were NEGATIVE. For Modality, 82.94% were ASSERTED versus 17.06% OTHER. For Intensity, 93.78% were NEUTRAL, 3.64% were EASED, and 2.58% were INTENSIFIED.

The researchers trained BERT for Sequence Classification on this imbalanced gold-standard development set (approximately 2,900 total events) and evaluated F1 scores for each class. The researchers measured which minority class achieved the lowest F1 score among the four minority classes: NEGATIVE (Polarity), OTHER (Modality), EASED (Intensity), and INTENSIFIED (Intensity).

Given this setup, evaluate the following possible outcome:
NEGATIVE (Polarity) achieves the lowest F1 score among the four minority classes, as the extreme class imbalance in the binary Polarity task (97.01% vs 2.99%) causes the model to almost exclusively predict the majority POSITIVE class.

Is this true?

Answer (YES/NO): YES